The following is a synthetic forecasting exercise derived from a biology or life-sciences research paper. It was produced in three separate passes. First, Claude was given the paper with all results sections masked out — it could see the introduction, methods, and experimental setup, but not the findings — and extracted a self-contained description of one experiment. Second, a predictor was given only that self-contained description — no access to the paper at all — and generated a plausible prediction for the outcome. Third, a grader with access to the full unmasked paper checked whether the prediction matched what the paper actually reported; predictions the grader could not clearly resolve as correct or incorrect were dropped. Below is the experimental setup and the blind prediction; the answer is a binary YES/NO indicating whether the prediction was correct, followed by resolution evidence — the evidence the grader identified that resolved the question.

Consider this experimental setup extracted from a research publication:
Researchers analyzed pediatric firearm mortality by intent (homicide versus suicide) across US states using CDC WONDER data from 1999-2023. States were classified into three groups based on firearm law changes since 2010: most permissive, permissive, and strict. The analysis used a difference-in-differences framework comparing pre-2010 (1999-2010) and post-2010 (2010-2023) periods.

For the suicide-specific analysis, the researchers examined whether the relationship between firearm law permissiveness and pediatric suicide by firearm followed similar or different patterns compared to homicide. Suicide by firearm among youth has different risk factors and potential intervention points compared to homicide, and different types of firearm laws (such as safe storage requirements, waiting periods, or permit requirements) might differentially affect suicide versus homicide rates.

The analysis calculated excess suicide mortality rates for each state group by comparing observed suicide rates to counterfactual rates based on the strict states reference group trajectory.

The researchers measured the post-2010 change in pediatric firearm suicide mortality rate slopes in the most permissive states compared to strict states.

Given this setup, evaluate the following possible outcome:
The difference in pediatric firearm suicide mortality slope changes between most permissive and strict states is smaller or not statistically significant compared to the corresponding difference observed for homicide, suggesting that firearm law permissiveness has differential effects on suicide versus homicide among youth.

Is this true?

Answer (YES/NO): YES